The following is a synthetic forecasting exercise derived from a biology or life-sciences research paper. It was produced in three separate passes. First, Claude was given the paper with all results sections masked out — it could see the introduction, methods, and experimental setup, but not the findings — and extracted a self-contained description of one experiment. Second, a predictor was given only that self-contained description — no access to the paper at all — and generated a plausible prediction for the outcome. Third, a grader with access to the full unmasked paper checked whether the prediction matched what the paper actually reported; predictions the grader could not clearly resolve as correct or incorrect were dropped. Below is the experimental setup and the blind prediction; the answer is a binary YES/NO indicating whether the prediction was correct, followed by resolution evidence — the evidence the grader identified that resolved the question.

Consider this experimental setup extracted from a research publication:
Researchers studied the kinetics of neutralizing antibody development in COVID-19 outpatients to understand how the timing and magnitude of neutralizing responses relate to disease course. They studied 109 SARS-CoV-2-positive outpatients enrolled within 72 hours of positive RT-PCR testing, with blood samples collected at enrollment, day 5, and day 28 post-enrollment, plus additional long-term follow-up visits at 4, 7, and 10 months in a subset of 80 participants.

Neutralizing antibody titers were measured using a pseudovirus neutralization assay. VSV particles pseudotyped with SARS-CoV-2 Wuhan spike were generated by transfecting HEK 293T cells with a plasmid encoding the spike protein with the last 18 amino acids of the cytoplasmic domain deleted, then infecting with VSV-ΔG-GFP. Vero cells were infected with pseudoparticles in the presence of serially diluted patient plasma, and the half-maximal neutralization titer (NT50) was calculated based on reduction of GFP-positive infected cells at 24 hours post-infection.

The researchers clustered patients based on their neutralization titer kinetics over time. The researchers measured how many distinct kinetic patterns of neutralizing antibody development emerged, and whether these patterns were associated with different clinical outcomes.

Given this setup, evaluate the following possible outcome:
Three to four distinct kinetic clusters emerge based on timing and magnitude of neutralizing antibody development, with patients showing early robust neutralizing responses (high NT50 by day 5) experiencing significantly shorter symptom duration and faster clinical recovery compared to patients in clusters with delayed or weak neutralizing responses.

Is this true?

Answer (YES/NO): NO